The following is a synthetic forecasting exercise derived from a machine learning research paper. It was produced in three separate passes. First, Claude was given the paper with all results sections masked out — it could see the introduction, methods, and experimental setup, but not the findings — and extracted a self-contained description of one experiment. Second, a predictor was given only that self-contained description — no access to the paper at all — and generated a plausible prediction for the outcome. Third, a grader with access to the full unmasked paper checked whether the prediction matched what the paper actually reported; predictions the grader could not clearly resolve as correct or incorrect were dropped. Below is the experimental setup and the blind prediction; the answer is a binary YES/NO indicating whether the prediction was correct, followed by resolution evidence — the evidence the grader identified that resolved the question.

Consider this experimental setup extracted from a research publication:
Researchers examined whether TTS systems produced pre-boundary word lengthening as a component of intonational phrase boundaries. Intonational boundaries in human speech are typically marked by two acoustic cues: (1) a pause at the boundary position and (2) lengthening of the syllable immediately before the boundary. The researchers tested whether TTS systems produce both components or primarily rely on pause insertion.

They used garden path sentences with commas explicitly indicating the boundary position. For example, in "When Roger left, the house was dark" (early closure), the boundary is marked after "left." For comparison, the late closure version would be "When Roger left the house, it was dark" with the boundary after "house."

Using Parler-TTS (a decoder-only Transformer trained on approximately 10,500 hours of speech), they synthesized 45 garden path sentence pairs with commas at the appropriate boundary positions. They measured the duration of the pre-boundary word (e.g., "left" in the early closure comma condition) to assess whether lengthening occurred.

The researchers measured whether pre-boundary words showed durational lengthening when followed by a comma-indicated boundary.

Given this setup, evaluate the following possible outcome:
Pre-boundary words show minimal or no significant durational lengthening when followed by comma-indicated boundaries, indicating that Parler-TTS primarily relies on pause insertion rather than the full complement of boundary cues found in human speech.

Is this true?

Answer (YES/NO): NO